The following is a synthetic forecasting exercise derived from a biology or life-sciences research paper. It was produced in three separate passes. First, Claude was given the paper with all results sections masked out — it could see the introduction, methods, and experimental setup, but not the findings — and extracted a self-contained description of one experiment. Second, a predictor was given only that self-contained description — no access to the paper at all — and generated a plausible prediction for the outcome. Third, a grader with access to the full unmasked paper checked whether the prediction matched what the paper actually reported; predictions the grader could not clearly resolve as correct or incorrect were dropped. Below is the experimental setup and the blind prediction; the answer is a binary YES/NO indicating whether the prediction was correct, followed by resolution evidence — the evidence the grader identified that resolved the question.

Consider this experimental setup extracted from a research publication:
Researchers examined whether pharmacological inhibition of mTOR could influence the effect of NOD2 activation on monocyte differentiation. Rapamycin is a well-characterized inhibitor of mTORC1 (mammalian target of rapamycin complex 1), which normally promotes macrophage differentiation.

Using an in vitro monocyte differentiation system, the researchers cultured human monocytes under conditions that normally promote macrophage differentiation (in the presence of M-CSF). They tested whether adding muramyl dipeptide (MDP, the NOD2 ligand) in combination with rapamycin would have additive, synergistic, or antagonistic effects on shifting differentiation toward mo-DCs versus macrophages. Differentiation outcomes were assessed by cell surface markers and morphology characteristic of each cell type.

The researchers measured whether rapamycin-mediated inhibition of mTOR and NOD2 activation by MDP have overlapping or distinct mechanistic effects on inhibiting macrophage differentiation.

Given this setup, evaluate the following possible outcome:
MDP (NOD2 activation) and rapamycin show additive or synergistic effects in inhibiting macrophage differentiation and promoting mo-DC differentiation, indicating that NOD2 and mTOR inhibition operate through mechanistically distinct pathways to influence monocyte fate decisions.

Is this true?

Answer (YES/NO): NO